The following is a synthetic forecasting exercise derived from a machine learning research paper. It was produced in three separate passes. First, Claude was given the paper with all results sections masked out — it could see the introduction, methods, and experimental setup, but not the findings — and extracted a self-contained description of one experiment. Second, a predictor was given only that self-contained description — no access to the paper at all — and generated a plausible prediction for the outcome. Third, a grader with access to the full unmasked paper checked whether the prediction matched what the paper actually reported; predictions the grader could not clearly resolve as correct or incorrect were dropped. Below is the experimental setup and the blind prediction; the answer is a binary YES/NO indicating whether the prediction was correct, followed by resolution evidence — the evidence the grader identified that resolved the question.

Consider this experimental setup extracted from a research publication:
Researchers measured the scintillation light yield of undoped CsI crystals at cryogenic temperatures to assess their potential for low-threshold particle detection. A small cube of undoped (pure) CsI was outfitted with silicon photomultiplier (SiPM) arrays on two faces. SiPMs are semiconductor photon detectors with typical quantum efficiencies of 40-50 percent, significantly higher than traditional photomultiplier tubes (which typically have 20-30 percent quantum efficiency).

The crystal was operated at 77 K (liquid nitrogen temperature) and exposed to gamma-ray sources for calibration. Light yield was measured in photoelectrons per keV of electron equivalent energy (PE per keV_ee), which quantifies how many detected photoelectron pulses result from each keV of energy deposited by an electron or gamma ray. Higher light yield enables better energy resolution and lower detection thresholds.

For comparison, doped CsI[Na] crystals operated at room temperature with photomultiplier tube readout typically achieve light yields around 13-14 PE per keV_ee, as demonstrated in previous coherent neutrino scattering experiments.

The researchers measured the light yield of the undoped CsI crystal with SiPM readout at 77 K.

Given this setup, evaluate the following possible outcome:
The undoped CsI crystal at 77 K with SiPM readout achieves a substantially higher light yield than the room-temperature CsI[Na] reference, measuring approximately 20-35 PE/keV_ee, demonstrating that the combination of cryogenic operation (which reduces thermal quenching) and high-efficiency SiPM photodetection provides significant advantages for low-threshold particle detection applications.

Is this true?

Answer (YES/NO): NO